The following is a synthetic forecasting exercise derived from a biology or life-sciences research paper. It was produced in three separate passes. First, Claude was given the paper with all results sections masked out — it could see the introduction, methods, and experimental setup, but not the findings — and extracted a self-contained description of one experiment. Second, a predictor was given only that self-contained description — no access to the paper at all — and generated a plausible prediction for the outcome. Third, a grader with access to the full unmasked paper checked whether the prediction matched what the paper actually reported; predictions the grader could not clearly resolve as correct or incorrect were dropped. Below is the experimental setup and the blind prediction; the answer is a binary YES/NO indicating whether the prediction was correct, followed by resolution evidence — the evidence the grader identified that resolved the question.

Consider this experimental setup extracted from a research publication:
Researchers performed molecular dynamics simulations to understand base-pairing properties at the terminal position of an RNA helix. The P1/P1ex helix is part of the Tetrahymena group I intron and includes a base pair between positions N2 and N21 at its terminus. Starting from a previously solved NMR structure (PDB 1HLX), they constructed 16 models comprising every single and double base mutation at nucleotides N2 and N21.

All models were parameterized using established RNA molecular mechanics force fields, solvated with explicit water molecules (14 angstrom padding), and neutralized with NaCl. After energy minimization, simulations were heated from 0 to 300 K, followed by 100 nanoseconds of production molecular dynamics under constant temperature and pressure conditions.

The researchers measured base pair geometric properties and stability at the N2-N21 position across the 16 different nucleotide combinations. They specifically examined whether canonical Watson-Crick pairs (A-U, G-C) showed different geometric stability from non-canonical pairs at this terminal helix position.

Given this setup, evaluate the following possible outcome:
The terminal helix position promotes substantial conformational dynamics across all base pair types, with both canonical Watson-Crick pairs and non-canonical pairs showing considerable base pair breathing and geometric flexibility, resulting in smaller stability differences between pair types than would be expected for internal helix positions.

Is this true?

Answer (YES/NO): NO